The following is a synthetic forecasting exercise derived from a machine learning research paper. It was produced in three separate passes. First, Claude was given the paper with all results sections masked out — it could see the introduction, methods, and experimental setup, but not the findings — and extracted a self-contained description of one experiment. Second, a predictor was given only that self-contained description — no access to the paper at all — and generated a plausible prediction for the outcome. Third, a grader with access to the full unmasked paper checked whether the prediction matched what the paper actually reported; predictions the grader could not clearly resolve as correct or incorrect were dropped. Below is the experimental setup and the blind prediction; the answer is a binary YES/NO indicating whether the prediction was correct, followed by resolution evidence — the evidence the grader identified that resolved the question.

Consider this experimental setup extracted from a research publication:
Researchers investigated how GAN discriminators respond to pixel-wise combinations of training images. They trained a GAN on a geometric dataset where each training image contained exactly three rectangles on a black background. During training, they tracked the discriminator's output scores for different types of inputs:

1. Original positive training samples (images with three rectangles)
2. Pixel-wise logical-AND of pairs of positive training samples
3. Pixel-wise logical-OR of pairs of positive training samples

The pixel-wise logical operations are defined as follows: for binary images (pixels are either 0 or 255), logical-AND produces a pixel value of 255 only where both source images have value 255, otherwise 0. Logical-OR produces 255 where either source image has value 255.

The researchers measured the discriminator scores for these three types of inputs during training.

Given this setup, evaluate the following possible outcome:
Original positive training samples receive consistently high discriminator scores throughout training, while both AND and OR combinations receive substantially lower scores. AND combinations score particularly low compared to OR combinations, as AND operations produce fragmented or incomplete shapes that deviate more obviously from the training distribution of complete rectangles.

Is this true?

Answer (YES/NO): NO